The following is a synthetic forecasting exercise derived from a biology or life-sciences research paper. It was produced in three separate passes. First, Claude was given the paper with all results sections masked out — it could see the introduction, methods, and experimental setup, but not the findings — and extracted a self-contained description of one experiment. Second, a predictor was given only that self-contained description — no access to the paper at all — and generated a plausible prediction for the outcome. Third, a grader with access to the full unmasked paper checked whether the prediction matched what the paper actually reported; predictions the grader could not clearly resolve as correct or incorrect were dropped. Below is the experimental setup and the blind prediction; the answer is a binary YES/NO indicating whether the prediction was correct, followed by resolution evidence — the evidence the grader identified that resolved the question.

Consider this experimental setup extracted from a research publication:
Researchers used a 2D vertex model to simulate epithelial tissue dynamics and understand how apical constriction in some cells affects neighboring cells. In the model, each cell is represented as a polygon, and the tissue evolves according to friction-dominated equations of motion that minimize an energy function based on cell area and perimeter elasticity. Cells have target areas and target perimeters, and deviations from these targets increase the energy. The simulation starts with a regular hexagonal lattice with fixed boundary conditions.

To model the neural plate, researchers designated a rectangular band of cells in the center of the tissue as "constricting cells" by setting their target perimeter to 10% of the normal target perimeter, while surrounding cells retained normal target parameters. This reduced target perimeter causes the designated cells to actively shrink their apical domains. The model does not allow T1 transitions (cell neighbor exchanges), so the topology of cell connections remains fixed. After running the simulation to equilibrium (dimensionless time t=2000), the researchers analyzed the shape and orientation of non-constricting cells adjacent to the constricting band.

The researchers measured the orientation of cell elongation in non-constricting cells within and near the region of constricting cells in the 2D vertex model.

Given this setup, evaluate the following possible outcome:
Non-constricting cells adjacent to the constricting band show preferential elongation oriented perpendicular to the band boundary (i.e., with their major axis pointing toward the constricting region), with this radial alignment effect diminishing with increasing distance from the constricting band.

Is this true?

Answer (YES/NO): NO